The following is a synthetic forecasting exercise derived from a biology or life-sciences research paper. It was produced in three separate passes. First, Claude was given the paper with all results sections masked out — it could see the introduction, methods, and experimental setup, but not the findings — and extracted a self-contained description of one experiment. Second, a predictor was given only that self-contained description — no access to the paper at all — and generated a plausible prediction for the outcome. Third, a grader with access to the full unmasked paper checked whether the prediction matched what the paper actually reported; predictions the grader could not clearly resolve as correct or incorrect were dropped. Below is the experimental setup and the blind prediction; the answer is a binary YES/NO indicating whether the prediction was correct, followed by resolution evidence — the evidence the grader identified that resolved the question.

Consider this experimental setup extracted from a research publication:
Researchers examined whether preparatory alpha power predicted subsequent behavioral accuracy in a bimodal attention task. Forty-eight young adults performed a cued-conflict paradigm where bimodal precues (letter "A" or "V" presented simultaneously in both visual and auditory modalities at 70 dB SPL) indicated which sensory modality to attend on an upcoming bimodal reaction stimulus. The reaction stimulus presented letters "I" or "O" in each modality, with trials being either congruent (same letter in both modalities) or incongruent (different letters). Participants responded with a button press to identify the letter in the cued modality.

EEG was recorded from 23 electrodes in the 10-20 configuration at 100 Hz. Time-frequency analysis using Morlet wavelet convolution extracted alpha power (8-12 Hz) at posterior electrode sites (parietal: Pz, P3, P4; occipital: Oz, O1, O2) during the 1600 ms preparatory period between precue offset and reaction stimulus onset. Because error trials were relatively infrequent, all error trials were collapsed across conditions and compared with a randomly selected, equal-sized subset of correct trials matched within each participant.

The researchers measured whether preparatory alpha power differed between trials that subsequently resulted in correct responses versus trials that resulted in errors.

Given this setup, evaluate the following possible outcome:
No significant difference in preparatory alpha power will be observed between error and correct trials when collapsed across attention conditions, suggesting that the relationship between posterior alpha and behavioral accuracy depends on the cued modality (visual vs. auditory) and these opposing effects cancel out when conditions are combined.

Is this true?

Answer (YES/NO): NO